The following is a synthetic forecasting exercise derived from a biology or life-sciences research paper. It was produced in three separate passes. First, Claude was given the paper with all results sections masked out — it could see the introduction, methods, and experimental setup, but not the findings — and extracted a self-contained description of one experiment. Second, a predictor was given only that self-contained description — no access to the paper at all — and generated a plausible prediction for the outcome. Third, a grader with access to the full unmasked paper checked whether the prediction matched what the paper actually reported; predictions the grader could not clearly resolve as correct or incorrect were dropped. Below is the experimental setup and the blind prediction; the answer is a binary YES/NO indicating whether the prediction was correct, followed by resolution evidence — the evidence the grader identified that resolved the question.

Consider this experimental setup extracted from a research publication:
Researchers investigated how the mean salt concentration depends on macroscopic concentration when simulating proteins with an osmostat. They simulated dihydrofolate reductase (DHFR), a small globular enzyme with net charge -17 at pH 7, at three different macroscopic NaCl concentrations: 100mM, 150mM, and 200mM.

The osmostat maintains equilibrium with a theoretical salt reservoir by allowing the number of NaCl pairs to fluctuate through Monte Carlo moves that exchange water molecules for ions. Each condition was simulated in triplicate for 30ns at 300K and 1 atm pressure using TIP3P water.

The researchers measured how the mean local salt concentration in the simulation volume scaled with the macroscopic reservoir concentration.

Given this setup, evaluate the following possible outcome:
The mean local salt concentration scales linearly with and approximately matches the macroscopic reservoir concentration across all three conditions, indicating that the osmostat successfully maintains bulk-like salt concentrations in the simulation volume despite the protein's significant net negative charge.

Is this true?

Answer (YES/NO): NO